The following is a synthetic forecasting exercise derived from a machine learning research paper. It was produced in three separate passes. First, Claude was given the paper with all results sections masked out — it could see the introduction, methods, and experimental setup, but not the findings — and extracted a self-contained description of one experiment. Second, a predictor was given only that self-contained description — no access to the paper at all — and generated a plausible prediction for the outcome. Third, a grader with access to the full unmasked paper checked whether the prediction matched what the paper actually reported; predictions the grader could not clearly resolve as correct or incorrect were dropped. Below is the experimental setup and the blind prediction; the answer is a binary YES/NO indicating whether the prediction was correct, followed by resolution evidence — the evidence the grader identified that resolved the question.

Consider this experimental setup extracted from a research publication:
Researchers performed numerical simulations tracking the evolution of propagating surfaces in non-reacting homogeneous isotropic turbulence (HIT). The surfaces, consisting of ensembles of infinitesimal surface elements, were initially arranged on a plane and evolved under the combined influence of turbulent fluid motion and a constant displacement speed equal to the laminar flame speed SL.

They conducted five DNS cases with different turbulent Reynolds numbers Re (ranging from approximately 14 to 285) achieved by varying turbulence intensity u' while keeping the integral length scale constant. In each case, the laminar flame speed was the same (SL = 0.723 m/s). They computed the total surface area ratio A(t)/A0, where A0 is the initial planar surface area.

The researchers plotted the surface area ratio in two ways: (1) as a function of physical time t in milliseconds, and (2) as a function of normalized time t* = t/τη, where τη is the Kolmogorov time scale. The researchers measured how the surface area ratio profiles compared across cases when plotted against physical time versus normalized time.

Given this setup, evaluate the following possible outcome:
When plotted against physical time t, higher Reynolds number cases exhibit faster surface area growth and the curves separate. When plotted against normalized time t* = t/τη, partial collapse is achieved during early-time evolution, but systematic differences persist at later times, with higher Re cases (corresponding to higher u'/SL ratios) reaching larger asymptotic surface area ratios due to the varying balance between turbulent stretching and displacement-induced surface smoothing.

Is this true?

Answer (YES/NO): NO